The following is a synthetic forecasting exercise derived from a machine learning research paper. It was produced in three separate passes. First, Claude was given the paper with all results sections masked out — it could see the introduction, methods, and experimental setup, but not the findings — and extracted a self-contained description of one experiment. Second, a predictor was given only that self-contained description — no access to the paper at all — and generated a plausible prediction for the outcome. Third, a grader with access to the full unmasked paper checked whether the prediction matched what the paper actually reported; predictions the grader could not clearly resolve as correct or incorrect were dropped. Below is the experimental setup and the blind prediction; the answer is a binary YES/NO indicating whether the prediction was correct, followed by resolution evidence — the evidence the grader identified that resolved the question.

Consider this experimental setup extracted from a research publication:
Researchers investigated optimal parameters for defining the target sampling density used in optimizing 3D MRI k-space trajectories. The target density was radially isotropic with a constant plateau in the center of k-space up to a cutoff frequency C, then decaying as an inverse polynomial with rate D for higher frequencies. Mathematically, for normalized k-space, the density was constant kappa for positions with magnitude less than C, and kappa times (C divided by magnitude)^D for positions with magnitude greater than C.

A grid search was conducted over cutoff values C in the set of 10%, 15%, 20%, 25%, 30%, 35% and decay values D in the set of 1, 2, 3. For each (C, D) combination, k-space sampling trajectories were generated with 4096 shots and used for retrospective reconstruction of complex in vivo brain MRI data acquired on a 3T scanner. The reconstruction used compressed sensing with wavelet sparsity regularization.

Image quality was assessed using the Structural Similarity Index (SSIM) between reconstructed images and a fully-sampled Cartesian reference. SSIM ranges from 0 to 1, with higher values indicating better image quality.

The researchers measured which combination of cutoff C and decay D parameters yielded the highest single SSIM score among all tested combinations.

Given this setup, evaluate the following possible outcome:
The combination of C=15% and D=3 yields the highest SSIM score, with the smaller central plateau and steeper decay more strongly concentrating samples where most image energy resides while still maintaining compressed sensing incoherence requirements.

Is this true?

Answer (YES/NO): NO